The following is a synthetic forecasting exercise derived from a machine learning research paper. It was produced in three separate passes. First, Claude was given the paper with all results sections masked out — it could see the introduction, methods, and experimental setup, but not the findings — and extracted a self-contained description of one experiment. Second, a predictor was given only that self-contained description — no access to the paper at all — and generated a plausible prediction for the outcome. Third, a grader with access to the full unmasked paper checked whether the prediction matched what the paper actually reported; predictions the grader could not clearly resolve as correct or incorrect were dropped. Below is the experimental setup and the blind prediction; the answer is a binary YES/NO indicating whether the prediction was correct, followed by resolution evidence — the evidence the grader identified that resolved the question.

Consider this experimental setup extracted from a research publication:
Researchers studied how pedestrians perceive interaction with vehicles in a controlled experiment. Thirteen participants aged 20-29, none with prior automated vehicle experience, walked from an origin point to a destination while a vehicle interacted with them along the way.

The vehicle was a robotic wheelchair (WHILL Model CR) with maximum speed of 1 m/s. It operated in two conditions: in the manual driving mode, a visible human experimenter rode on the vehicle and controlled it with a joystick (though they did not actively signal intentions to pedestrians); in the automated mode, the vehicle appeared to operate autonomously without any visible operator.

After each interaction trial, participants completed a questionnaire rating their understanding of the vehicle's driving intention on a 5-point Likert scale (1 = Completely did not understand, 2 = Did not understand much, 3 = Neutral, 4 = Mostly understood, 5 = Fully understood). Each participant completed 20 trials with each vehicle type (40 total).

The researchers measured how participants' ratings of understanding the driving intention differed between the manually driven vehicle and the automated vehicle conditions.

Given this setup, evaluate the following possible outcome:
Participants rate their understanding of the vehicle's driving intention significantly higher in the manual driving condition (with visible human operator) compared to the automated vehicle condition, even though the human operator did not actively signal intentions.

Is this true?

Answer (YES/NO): YES